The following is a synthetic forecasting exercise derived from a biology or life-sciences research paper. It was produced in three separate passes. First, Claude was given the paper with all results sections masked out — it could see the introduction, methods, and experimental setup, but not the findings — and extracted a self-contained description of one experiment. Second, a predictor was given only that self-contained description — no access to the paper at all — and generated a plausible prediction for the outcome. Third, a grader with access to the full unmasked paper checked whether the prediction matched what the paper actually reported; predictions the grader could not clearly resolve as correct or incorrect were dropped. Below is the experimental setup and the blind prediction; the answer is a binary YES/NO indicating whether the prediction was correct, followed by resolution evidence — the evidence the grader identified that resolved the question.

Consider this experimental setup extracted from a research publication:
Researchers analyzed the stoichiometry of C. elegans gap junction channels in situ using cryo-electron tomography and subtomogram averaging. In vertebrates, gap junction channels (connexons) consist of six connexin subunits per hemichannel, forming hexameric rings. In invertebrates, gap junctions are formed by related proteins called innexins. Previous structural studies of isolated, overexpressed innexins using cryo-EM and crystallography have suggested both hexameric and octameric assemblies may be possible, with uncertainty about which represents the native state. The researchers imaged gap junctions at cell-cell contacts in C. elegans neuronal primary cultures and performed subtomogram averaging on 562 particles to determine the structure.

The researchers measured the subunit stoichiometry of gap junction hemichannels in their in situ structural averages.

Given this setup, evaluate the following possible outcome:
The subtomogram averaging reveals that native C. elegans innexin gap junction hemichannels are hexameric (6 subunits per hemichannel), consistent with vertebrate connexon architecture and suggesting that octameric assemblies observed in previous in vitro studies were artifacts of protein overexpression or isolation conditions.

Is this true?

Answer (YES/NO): NO